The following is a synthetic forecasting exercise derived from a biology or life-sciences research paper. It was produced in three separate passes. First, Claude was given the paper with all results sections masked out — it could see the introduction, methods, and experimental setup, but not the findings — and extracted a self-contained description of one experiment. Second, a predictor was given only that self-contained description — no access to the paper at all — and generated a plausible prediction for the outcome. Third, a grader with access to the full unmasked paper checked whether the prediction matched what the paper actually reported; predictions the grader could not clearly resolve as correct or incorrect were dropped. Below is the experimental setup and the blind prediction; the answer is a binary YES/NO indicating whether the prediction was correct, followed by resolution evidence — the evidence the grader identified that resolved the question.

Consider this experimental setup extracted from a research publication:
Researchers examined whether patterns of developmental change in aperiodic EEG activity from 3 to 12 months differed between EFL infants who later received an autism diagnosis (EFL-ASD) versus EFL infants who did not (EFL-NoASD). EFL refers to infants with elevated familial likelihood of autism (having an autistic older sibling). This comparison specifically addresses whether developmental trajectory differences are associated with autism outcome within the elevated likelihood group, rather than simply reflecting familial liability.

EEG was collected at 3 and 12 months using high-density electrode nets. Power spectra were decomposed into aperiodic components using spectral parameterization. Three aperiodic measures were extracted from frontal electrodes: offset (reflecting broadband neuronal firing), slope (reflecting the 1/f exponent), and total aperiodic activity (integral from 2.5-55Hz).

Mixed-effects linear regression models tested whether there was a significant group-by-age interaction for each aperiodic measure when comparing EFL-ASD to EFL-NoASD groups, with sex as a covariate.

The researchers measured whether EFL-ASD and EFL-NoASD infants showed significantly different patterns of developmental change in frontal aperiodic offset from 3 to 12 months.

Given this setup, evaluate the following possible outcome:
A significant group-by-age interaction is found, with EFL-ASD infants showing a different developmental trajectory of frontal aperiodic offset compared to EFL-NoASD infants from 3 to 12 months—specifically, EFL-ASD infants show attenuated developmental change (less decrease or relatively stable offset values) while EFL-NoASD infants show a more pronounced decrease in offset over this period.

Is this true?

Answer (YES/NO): NO